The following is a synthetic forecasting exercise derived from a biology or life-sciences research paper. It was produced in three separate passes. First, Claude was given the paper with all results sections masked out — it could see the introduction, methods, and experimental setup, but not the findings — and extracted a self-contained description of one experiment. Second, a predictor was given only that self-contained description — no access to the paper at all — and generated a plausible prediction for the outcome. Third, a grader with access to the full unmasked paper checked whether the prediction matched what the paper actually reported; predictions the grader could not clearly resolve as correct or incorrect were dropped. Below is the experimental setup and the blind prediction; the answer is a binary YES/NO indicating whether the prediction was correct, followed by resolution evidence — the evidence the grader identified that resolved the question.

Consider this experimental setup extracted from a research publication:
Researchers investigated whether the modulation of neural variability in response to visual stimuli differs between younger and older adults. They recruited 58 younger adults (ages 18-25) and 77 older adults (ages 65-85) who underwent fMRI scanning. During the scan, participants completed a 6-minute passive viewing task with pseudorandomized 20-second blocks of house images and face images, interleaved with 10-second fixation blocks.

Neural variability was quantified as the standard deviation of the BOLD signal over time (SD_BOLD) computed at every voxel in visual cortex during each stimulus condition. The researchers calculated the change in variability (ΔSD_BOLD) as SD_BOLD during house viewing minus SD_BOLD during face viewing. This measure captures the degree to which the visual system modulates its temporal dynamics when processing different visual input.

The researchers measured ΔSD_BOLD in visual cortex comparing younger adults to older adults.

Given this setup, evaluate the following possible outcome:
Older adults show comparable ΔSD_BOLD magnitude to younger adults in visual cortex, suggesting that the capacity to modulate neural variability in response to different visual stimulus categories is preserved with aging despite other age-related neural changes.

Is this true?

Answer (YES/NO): NO